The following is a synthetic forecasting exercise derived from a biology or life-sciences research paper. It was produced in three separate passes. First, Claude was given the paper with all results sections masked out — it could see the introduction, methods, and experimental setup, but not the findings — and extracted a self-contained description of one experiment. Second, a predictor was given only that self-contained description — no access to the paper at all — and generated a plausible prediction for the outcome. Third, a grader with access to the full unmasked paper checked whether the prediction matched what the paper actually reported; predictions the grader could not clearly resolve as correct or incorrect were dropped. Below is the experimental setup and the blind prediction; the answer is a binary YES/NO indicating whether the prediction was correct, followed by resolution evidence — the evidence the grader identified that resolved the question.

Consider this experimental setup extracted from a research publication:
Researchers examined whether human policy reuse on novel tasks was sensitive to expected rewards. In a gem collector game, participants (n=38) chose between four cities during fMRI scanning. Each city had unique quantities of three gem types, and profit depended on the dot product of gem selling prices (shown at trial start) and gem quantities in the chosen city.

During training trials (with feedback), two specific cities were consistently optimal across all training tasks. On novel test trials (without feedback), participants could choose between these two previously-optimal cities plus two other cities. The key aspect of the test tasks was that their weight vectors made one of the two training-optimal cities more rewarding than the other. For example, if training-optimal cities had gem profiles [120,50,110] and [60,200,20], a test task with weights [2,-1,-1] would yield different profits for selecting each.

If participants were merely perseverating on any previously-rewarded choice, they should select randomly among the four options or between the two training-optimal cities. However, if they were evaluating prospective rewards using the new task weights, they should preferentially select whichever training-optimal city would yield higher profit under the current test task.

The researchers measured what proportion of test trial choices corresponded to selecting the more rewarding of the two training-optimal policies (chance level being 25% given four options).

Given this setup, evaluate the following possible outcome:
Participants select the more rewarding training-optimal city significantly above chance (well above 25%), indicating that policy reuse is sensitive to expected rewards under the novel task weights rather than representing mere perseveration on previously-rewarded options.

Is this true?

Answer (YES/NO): YES